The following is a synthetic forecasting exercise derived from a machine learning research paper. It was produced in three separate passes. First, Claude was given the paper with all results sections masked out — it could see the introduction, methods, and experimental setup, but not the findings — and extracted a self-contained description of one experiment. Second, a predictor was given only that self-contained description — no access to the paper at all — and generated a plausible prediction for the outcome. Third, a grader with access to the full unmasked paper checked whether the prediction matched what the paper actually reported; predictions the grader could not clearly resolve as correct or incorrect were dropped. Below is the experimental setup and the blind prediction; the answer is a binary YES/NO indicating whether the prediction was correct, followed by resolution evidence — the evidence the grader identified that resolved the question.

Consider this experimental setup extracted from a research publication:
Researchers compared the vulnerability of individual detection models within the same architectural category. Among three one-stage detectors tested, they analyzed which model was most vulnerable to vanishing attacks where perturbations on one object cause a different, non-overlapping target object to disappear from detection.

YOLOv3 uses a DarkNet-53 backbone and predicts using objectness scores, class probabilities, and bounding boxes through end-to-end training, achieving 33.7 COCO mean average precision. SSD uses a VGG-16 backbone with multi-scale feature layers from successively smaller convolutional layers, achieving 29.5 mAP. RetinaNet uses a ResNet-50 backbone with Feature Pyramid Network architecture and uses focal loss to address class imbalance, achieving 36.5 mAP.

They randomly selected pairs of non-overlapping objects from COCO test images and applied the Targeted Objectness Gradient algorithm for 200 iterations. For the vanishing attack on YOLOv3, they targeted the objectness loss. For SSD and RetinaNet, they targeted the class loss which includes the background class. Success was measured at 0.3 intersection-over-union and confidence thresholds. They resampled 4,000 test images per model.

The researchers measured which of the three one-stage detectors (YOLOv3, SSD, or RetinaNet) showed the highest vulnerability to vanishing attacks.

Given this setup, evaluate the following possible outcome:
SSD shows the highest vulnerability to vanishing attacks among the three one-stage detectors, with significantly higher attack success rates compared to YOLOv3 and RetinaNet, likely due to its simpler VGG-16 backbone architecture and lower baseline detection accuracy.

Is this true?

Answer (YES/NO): NO